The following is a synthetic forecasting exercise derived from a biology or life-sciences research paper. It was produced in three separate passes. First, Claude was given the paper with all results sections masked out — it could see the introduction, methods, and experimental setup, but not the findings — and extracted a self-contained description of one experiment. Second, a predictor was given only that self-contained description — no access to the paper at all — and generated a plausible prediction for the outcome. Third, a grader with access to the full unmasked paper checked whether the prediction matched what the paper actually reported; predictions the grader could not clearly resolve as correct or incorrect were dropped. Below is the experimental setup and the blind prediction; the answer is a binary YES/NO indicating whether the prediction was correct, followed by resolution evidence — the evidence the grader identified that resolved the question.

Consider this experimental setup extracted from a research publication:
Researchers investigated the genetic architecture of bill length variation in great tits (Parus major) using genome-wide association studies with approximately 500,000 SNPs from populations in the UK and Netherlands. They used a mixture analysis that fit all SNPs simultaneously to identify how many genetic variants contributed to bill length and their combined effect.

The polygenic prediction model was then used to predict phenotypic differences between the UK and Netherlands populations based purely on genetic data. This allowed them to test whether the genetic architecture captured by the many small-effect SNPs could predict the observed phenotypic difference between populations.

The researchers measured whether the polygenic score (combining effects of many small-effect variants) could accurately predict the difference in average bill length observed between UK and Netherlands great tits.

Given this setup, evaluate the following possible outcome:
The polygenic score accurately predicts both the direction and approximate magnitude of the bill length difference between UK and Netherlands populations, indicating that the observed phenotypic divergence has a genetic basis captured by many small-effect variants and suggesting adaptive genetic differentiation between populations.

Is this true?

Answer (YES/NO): YES